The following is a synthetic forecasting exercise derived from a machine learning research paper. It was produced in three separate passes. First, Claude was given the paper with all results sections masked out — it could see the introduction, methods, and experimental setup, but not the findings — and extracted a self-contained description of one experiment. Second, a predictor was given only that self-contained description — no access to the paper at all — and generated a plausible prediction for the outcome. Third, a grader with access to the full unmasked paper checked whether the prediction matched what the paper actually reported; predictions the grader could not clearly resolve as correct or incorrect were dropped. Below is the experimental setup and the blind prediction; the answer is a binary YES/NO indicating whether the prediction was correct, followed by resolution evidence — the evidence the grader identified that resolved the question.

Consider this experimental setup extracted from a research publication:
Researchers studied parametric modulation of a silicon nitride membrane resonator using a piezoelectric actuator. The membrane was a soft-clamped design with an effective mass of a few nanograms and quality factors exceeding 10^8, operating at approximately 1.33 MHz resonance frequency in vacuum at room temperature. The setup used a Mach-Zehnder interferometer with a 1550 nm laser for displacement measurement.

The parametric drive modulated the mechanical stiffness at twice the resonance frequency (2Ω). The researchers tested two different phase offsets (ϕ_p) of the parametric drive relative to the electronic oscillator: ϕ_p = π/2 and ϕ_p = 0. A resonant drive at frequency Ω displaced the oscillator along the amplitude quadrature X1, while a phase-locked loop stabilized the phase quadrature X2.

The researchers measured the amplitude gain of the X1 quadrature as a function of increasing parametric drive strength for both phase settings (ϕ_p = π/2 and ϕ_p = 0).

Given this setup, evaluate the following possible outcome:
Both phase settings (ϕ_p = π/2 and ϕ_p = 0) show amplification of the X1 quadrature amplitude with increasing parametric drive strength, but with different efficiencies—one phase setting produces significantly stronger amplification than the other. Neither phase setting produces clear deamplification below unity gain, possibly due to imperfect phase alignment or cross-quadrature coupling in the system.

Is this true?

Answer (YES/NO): NO